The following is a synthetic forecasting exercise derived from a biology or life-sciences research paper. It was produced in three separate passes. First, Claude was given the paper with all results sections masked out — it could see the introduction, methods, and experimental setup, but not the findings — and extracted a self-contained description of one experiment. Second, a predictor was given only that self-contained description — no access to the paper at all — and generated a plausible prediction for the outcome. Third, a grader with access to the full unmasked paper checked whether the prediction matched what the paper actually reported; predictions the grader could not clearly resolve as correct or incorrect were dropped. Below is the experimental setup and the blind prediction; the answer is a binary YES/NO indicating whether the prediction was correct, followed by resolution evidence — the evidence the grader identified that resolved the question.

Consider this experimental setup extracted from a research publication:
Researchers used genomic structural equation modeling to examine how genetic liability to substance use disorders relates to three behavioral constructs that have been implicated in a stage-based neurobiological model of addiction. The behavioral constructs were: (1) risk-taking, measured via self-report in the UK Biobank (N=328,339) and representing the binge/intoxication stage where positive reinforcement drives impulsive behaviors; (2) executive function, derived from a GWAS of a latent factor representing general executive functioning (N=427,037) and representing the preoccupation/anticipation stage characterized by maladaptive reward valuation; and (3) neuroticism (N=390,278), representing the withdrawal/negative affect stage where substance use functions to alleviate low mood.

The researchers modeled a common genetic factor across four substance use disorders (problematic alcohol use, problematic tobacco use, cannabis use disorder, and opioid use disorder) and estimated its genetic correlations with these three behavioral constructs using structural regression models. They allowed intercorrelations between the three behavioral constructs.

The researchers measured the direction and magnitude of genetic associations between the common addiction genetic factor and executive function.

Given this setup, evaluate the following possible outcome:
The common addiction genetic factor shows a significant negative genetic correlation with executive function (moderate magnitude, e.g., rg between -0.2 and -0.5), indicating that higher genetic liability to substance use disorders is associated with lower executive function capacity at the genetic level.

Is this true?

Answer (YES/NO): NO